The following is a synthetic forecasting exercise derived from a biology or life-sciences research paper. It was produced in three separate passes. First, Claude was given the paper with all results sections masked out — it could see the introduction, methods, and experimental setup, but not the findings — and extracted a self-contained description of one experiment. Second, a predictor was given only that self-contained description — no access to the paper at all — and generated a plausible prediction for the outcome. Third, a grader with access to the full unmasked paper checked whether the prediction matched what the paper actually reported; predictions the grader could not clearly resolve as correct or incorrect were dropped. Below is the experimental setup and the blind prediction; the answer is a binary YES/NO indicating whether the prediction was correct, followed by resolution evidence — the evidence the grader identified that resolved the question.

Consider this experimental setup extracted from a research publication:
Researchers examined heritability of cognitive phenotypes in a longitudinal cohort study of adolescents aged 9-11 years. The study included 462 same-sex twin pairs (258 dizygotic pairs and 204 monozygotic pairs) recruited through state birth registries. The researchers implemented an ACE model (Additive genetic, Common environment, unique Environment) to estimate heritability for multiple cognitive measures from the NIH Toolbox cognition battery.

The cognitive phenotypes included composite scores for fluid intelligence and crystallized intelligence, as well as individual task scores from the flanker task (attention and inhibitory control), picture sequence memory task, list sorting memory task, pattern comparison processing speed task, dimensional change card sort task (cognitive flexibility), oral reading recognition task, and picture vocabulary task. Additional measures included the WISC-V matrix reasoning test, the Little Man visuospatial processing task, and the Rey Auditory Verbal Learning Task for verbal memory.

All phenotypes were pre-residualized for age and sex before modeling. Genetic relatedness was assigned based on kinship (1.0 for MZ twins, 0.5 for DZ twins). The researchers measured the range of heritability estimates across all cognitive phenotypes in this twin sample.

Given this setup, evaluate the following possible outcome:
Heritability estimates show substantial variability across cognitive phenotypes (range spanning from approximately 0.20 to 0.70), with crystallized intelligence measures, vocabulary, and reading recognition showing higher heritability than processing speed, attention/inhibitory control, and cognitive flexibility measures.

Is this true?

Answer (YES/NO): NO